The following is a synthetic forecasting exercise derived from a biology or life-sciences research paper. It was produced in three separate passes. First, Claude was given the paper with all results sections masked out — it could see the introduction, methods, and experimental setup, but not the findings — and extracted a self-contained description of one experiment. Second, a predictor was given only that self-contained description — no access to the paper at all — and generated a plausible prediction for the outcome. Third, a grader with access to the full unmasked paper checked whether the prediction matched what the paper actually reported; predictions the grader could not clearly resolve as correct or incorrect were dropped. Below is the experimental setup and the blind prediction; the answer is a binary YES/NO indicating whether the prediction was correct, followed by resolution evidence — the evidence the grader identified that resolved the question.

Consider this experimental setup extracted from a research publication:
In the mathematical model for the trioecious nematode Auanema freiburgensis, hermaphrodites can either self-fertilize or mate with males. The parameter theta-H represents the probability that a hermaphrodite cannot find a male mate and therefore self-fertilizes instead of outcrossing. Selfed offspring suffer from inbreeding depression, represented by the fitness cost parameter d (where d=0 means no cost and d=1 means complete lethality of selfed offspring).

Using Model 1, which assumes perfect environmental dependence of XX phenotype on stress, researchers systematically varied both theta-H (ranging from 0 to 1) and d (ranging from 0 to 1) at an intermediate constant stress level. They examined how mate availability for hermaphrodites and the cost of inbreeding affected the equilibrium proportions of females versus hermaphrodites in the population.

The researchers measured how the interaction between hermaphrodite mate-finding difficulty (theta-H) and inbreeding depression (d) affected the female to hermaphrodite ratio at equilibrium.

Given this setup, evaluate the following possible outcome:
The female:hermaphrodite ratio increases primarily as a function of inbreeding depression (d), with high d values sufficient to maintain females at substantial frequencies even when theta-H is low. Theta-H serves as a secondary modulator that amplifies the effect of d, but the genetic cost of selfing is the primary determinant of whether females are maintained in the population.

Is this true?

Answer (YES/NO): NO